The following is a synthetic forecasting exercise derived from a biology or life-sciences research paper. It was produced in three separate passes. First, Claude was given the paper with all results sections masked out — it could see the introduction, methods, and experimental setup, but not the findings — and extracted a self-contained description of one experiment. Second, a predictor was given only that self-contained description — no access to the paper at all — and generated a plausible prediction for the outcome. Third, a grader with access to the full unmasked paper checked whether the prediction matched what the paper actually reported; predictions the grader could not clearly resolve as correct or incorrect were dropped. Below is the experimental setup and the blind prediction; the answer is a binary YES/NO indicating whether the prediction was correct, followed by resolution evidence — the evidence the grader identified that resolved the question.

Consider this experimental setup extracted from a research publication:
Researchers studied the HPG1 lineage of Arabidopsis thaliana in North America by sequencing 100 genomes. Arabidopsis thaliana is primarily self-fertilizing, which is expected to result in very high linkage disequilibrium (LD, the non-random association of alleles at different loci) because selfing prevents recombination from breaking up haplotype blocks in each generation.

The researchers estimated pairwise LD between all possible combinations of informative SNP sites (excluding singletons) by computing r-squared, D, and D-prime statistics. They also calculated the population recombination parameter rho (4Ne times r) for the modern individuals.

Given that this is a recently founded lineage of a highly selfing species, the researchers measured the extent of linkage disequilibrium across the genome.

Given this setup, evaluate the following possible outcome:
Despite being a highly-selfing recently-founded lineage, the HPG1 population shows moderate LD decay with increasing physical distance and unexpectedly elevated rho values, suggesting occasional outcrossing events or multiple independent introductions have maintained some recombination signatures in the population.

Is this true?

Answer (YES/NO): NO